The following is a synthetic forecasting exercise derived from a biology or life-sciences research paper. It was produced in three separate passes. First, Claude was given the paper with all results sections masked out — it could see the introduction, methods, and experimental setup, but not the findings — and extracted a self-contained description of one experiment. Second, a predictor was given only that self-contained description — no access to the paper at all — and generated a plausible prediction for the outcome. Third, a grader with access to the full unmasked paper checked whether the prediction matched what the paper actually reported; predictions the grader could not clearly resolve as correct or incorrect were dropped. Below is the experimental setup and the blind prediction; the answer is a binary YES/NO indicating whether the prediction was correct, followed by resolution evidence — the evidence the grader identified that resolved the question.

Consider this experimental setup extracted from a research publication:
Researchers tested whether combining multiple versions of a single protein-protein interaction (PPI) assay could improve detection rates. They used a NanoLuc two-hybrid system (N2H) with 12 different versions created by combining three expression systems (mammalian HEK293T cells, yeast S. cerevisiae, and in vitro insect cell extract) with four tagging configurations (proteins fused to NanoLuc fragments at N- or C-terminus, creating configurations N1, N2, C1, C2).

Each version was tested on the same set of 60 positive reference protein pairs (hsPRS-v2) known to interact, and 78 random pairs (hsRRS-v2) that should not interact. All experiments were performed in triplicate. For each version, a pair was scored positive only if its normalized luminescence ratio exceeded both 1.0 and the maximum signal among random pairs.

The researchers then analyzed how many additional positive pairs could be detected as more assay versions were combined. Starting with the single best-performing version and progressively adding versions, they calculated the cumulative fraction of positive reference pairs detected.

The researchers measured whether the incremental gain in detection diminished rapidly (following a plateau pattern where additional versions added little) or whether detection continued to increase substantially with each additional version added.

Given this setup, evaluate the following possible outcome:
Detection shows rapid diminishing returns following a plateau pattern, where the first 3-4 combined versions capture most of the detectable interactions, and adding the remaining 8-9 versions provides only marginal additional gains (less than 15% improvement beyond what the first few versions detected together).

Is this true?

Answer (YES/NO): NO